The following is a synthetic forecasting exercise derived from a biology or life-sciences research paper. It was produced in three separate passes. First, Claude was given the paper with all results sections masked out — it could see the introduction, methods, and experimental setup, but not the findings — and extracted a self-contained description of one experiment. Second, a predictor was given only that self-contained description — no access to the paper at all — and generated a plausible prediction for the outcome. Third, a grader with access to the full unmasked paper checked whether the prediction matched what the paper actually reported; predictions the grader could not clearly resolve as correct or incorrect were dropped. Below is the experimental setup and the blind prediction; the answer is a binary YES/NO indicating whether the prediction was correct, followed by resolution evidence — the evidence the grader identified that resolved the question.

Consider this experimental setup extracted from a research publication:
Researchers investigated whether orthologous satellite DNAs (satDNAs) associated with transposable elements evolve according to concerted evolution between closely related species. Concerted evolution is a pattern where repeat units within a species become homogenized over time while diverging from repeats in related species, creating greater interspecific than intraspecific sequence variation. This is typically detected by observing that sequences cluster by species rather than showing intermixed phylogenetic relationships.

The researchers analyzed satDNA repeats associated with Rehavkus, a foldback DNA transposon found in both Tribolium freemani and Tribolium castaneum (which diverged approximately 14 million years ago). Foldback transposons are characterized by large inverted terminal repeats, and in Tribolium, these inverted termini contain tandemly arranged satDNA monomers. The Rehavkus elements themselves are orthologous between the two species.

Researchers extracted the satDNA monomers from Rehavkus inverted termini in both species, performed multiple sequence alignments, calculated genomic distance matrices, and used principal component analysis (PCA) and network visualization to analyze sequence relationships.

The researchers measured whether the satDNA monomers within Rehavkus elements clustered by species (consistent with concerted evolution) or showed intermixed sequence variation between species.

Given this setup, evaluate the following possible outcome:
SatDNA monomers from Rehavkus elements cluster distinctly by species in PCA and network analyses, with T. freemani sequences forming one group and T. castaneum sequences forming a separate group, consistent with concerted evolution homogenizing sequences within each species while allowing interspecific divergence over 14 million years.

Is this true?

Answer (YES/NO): YES